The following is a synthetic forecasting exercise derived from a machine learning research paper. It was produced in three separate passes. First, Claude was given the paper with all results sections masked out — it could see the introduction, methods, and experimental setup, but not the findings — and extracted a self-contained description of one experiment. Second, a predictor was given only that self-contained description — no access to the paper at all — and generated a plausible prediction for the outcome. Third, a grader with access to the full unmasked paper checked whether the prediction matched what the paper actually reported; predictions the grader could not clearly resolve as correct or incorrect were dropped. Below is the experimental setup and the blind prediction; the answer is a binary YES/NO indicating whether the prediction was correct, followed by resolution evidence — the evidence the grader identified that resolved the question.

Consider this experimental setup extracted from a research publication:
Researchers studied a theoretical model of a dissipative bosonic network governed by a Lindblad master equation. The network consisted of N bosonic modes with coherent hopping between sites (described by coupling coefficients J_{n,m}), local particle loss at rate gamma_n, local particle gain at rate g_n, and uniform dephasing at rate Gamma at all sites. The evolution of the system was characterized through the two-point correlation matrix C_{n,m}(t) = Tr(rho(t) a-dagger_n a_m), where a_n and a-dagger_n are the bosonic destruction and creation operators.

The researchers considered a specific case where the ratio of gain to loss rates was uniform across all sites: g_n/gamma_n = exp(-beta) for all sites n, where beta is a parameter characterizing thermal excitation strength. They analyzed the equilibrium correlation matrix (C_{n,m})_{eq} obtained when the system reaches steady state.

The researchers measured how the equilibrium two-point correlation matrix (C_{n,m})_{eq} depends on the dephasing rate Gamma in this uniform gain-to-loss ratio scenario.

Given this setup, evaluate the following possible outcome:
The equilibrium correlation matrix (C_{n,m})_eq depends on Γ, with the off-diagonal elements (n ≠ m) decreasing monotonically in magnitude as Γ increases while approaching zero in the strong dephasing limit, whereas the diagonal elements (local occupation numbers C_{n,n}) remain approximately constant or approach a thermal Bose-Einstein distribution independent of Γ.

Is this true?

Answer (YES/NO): NO